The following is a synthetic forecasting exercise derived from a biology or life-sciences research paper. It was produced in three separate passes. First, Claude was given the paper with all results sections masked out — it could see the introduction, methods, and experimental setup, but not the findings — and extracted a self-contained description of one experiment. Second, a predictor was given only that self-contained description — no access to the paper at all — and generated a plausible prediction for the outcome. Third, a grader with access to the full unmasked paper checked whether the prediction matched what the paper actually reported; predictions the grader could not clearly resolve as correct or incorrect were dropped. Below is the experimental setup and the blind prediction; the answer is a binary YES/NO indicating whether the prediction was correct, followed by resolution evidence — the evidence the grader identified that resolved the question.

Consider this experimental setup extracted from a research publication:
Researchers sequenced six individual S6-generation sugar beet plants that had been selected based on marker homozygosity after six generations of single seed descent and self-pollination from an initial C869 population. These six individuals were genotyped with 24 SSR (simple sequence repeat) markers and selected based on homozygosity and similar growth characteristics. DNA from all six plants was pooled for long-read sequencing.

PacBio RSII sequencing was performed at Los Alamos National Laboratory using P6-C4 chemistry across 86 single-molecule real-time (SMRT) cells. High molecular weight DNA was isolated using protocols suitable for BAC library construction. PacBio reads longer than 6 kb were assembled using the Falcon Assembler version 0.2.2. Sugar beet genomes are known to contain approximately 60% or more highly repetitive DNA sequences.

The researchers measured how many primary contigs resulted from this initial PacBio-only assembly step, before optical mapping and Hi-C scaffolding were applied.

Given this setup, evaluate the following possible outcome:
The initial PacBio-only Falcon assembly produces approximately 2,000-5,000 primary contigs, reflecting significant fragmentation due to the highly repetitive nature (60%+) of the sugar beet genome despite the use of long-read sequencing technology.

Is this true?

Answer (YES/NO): NO